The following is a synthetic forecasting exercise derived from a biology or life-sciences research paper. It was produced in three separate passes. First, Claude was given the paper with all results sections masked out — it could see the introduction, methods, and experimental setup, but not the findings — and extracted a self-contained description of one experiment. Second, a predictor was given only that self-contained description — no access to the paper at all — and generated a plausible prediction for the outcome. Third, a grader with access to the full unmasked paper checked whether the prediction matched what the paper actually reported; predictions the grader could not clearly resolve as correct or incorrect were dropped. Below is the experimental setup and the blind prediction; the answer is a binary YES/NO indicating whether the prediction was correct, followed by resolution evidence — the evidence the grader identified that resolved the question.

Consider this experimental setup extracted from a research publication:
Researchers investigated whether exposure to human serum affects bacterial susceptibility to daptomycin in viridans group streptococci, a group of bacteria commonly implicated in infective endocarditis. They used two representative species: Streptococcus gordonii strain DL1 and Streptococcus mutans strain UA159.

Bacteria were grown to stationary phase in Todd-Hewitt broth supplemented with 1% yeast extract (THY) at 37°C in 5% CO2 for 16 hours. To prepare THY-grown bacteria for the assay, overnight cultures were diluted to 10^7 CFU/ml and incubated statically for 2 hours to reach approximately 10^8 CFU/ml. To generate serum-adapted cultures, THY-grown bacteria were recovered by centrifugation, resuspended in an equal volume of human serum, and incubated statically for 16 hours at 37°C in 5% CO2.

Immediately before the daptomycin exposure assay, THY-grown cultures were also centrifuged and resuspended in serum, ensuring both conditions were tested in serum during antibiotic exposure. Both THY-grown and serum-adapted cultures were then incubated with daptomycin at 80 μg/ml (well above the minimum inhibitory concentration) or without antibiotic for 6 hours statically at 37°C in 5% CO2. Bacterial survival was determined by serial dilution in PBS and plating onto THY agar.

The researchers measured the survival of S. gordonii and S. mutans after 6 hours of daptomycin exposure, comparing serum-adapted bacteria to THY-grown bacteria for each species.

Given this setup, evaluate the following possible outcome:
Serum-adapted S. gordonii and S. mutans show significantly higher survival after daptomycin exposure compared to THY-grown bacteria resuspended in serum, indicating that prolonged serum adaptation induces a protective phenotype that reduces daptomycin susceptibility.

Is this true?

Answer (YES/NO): YES